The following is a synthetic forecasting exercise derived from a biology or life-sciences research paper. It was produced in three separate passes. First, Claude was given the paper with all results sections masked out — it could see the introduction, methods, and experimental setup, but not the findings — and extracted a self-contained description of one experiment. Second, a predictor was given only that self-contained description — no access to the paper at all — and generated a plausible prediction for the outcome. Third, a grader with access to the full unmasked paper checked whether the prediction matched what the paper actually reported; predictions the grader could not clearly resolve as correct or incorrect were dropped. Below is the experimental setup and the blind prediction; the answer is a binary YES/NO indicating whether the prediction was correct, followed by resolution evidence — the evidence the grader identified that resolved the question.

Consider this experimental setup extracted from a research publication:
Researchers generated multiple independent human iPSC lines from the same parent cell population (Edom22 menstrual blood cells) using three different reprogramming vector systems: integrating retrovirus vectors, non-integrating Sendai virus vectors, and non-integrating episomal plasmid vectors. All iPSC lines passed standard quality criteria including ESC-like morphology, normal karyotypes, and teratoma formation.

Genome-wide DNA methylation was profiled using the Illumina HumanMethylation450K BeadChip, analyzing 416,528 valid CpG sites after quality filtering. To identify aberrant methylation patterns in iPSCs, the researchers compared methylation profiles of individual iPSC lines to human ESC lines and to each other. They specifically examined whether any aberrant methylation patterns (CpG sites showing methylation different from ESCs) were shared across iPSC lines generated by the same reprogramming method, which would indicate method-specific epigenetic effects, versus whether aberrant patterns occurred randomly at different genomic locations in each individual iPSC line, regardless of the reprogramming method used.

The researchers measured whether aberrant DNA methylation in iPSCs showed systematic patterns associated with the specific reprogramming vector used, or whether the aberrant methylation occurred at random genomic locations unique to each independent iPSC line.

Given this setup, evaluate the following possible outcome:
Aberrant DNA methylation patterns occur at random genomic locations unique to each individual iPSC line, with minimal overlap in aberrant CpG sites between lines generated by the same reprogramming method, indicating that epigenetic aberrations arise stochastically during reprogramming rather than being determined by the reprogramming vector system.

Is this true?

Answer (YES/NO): YES